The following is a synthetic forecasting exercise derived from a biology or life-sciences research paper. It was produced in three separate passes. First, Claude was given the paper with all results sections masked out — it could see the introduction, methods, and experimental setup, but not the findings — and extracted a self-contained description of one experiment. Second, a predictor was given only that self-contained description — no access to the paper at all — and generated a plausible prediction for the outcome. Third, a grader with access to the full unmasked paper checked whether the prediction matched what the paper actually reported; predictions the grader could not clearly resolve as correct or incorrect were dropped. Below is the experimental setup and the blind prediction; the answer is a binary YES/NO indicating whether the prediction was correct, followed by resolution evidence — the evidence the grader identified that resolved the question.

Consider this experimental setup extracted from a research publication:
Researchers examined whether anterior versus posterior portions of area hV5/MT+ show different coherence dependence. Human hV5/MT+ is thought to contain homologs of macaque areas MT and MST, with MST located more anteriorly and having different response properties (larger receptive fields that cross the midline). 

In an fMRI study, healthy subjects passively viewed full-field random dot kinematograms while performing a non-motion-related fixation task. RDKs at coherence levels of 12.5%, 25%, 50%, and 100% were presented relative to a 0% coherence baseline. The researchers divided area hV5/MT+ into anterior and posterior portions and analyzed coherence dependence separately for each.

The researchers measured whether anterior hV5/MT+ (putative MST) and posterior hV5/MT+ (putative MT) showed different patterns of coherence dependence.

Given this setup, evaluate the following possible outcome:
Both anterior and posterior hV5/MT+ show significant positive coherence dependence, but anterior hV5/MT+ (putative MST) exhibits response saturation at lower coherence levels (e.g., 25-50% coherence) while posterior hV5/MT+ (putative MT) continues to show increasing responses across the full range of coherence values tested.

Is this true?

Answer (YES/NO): NO